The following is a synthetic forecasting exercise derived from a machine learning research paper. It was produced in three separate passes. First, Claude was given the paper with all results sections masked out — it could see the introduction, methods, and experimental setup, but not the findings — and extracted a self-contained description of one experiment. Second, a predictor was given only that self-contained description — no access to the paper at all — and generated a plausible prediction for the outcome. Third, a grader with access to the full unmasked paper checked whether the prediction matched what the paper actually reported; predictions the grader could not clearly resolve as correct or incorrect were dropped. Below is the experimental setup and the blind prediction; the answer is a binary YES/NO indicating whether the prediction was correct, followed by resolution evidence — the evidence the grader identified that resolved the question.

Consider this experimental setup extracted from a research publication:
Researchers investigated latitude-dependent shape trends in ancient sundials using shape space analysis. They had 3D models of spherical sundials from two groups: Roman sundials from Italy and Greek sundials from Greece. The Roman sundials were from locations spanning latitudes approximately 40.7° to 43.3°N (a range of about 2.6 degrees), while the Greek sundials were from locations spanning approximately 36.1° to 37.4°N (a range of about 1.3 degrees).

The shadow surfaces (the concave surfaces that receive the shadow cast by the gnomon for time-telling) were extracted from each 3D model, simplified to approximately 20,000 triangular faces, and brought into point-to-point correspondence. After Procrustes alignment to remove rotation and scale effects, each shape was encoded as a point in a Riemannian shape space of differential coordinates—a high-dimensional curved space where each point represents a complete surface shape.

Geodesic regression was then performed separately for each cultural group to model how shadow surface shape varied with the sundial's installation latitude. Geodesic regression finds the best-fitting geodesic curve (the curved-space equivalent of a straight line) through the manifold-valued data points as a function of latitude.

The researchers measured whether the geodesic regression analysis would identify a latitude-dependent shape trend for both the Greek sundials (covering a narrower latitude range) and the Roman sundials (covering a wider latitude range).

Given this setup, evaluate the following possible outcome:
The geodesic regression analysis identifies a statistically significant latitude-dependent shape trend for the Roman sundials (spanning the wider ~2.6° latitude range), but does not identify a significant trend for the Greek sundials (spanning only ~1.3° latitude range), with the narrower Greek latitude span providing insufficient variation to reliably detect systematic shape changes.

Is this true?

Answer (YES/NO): NO